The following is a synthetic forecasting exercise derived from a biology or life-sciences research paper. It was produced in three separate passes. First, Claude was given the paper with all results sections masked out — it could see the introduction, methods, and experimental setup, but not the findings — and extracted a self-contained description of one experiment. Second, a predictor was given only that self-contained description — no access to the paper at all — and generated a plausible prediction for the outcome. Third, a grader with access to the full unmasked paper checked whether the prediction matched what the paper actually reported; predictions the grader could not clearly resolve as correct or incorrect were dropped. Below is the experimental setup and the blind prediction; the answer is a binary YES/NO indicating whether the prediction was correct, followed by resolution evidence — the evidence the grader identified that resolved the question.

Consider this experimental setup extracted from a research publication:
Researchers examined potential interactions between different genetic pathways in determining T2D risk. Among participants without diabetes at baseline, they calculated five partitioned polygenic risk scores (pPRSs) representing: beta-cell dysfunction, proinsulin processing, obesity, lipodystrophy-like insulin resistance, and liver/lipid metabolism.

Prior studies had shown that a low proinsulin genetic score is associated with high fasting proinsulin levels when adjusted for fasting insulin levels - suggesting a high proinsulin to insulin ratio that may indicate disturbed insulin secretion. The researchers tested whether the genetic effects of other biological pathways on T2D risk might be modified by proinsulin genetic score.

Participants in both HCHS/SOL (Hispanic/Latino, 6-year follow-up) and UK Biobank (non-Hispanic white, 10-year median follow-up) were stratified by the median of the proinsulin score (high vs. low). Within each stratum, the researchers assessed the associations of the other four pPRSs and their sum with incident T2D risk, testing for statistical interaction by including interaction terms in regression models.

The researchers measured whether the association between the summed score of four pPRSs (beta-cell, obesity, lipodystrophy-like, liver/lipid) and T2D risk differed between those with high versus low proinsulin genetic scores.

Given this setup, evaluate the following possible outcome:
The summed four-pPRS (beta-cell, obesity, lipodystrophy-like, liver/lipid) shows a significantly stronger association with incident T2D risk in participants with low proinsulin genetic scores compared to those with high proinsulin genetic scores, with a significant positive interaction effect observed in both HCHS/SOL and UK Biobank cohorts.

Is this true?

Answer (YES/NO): YES